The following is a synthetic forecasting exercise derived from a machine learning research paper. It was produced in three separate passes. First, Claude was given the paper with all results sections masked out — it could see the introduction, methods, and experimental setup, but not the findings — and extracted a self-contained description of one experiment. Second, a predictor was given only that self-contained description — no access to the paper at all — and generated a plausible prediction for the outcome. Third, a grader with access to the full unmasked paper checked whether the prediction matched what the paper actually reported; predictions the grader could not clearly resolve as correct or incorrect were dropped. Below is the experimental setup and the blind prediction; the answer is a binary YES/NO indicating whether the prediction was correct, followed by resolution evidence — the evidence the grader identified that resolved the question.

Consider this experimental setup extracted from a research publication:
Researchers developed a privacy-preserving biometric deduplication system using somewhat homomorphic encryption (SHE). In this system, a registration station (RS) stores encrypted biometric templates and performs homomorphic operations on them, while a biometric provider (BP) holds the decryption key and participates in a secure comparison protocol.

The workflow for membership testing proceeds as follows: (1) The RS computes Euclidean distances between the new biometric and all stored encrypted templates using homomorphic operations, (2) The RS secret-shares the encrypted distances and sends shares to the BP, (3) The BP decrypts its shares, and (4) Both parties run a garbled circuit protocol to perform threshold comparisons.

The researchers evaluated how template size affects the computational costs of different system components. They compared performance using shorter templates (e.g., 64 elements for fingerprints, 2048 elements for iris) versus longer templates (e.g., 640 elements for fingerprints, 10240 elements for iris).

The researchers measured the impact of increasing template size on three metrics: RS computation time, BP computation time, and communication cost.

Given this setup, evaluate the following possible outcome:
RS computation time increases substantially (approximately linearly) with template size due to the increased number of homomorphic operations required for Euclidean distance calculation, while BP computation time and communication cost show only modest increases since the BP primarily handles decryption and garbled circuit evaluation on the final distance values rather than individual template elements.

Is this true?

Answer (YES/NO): NO